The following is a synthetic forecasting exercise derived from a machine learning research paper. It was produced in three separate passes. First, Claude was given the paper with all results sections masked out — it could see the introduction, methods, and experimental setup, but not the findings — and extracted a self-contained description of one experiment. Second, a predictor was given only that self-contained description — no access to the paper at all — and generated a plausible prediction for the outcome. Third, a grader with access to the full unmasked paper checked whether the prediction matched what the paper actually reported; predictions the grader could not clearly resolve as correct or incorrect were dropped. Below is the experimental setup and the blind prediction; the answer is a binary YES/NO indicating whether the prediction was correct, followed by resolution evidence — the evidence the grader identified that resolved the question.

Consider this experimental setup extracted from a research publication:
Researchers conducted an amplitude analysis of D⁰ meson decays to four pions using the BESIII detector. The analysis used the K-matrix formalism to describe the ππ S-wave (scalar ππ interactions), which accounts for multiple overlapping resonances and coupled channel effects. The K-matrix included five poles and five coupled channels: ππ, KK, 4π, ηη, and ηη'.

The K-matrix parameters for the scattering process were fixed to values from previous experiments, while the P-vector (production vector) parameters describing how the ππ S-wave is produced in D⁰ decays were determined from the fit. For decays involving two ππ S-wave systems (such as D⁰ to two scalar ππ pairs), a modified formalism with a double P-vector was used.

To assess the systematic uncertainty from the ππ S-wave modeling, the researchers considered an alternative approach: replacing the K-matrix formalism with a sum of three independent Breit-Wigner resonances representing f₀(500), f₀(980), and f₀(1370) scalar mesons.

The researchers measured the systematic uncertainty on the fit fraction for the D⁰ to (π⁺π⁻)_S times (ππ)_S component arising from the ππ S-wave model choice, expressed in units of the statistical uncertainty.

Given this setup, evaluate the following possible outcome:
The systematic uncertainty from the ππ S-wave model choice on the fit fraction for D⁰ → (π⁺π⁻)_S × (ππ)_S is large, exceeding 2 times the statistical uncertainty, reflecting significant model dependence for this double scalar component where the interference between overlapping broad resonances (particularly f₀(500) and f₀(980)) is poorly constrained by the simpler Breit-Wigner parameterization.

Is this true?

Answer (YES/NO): NO